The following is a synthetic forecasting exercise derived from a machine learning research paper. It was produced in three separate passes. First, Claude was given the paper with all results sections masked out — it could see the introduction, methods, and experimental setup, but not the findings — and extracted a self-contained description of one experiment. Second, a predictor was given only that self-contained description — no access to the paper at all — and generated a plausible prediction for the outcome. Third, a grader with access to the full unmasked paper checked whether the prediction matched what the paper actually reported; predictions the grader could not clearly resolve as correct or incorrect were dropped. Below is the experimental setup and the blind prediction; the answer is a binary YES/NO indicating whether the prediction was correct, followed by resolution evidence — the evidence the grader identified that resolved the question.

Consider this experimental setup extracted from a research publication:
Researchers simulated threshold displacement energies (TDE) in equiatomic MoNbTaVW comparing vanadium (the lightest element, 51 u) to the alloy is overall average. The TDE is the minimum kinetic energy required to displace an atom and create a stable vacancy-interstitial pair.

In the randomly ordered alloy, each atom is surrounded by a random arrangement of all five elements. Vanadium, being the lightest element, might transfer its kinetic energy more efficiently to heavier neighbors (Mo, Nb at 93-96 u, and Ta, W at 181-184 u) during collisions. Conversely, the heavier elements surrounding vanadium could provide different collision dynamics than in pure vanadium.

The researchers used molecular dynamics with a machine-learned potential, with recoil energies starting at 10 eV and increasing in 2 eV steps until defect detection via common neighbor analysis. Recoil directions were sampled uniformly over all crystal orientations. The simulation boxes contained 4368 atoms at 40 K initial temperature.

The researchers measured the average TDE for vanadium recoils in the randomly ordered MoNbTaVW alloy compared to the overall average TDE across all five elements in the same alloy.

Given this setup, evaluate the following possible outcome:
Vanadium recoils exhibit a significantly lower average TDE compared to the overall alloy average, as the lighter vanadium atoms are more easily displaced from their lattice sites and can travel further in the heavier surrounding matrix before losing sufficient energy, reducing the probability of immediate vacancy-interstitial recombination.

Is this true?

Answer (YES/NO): NO